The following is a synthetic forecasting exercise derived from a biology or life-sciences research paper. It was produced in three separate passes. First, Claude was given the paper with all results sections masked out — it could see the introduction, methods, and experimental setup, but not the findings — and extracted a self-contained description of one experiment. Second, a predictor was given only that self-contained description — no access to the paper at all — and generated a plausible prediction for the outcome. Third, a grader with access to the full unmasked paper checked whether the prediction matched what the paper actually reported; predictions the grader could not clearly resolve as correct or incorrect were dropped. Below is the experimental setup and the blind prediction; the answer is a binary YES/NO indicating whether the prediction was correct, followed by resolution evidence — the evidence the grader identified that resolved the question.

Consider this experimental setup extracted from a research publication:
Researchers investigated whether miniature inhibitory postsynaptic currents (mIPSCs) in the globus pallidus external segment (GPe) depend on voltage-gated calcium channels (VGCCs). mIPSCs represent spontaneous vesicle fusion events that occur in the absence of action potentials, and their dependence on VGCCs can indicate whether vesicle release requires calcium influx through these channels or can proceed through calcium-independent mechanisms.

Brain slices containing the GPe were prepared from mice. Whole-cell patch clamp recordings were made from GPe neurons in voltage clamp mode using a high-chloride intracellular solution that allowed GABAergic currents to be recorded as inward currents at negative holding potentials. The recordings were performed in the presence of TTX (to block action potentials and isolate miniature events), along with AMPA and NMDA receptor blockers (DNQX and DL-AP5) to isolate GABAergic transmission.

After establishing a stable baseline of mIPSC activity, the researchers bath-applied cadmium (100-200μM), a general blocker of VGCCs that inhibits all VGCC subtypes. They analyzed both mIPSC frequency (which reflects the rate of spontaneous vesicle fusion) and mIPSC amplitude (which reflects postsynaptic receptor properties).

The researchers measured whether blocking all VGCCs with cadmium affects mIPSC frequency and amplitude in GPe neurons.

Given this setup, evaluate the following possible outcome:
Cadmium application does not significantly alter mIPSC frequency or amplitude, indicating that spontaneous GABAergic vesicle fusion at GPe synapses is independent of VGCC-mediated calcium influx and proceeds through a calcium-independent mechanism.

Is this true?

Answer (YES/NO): NO